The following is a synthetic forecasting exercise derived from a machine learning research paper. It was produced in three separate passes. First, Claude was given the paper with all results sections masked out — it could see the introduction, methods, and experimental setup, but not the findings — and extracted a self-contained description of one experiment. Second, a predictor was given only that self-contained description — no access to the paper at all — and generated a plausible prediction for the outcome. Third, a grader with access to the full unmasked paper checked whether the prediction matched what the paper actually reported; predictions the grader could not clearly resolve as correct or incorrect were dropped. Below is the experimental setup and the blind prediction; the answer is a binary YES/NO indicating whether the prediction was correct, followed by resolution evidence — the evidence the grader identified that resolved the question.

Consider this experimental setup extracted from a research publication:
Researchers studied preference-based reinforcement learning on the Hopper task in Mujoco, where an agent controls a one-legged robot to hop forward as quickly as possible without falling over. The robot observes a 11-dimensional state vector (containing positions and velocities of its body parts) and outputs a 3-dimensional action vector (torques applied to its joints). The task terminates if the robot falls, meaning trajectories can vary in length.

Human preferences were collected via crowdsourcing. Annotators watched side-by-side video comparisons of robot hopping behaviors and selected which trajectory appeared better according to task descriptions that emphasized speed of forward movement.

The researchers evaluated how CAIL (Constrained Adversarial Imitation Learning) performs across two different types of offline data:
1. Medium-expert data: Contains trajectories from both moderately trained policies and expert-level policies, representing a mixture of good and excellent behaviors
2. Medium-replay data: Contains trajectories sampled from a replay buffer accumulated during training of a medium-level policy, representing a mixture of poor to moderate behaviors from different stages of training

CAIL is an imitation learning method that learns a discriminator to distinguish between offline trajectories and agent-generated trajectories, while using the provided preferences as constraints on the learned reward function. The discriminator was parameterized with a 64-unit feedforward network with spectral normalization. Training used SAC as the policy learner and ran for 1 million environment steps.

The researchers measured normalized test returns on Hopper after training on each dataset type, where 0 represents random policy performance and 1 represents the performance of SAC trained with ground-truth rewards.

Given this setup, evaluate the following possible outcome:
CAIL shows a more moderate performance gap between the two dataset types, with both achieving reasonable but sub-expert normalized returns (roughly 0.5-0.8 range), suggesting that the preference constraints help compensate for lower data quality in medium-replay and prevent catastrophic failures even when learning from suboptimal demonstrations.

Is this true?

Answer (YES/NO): NO